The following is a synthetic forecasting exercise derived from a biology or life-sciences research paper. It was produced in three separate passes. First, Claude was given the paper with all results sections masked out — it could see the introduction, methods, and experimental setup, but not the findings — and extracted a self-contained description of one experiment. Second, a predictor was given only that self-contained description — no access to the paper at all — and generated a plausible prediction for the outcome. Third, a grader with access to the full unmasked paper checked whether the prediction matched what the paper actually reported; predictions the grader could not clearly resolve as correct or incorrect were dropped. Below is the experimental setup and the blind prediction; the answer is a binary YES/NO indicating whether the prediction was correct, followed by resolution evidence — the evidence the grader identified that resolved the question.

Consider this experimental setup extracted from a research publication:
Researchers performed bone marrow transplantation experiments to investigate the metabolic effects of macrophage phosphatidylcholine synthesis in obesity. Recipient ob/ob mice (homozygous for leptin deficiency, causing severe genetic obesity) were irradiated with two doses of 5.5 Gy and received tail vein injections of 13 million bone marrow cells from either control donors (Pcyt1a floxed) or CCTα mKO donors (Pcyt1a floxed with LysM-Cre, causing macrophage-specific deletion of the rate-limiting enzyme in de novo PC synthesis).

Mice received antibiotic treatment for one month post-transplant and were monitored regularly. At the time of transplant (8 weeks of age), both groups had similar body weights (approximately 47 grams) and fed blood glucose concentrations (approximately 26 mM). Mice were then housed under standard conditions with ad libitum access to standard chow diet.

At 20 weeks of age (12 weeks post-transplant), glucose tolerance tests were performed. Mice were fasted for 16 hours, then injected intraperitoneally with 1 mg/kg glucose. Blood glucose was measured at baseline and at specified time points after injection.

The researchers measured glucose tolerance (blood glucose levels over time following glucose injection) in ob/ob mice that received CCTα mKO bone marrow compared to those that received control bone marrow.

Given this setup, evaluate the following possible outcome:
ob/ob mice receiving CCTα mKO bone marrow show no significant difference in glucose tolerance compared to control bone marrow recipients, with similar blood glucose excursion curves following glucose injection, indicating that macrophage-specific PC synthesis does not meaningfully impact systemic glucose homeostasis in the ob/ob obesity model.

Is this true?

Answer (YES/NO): NO